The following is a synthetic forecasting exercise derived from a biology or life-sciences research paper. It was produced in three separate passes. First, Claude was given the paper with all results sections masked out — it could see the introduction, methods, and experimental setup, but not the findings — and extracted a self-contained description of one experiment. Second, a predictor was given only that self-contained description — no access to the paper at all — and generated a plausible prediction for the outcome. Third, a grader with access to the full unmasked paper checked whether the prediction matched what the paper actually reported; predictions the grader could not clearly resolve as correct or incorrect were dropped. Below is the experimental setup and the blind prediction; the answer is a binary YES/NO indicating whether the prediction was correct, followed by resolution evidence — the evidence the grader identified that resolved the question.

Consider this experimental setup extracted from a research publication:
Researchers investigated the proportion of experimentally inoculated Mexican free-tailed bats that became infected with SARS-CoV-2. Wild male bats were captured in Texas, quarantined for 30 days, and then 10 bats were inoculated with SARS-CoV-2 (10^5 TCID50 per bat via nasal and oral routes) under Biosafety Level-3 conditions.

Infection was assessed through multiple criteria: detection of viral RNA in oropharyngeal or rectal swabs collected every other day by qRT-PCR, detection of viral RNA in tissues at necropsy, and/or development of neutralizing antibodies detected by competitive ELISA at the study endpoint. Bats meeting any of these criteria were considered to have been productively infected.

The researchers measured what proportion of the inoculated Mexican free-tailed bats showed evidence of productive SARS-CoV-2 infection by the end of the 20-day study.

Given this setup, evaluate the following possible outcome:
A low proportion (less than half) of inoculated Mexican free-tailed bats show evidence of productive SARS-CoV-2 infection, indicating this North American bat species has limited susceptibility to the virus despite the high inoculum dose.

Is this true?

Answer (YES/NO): NO